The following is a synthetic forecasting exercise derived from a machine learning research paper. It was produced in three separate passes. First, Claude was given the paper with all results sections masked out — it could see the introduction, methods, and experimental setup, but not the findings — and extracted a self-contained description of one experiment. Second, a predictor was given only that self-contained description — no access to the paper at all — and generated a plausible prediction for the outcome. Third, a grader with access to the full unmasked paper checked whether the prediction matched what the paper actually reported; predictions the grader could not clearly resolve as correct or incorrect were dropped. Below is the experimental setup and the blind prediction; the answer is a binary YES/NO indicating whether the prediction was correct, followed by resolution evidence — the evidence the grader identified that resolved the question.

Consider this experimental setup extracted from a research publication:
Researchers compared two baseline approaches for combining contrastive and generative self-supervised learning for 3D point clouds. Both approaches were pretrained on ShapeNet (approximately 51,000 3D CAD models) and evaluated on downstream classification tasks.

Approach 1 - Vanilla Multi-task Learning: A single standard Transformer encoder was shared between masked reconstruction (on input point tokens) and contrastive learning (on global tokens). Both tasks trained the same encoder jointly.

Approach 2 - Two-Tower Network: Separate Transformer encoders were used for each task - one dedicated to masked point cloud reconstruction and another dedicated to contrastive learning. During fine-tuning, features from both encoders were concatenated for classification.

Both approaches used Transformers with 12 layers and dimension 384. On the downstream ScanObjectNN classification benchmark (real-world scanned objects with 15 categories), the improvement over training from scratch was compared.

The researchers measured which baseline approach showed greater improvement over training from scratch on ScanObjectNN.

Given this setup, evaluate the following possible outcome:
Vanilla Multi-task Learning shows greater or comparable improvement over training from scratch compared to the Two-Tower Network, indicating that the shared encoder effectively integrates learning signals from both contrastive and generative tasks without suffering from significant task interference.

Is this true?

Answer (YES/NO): NO